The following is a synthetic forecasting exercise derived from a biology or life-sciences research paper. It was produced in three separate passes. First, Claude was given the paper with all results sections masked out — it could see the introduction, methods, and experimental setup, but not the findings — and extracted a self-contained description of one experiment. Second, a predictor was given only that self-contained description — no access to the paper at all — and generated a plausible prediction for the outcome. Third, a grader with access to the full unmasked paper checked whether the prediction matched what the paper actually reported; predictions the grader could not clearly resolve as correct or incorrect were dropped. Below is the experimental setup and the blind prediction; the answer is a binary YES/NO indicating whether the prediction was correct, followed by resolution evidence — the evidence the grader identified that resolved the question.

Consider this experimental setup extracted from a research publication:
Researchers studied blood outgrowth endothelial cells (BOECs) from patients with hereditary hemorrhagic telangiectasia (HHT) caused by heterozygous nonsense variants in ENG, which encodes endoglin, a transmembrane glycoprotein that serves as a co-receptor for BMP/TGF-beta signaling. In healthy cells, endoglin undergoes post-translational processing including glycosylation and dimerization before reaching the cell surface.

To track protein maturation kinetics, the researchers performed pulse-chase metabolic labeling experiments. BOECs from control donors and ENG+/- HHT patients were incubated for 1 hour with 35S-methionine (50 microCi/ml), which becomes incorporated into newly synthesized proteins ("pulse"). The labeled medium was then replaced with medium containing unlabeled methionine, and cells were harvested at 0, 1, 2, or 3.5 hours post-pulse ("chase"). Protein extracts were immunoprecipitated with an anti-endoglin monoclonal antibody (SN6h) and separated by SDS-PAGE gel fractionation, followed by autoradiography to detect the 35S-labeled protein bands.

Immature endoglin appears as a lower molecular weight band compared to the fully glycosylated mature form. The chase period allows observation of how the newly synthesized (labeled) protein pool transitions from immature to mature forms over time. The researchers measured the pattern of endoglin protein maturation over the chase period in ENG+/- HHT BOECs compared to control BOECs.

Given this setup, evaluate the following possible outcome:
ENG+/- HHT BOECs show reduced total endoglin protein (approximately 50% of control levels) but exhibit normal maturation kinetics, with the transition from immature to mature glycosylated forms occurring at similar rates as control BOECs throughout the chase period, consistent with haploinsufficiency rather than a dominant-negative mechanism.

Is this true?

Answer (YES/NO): NO